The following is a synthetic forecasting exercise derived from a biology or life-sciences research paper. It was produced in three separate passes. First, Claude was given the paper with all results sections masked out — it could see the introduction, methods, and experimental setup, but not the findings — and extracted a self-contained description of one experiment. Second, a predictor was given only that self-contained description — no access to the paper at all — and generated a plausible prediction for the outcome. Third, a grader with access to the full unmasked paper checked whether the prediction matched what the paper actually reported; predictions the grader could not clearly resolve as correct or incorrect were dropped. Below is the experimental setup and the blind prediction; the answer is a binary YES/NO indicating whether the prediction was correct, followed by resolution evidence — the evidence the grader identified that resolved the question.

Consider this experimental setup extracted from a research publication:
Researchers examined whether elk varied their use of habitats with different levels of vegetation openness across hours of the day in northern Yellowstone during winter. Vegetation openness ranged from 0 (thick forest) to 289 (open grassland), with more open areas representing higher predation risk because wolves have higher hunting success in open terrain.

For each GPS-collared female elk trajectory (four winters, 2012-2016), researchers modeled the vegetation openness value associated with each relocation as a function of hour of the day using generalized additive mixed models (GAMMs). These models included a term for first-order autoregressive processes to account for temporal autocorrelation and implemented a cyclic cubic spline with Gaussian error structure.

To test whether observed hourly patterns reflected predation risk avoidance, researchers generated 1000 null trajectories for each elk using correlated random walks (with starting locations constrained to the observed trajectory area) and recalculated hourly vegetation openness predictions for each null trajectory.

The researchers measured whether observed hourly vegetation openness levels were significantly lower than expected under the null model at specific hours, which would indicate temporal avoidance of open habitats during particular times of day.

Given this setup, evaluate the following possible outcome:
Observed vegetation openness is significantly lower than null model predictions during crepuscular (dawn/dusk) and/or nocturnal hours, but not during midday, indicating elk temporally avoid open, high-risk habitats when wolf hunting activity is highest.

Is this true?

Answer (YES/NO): NO